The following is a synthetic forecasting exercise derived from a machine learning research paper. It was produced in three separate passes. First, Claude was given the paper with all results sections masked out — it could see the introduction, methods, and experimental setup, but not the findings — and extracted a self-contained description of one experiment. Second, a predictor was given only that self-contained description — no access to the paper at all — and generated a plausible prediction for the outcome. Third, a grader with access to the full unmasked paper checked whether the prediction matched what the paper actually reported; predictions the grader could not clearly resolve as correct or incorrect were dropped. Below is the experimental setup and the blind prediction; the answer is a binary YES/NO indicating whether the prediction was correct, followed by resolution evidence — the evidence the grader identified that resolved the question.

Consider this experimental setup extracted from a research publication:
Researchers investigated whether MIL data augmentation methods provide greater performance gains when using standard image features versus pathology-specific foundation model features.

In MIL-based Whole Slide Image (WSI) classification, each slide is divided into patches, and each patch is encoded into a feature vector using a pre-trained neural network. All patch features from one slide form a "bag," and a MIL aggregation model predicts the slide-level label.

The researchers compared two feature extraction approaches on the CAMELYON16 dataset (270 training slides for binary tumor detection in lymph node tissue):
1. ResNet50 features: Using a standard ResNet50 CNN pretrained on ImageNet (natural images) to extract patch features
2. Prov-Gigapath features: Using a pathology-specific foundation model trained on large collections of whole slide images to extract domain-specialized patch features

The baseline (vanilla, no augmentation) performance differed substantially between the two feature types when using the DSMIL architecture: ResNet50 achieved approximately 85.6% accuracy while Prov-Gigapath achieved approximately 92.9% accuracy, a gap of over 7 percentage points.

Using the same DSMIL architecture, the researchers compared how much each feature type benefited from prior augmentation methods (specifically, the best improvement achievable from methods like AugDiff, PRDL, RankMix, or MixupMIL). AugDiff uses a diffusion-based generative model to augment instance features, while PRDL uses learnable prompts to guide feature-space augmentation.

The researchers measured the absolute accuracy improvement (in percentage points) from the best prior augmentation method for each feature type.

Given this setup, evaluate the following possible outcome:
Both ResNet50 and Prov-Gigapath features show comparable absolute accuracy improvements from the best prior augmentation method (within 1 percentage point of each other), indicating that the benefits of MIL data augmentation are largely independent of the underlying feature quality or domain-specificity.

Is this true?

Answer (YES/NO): NO